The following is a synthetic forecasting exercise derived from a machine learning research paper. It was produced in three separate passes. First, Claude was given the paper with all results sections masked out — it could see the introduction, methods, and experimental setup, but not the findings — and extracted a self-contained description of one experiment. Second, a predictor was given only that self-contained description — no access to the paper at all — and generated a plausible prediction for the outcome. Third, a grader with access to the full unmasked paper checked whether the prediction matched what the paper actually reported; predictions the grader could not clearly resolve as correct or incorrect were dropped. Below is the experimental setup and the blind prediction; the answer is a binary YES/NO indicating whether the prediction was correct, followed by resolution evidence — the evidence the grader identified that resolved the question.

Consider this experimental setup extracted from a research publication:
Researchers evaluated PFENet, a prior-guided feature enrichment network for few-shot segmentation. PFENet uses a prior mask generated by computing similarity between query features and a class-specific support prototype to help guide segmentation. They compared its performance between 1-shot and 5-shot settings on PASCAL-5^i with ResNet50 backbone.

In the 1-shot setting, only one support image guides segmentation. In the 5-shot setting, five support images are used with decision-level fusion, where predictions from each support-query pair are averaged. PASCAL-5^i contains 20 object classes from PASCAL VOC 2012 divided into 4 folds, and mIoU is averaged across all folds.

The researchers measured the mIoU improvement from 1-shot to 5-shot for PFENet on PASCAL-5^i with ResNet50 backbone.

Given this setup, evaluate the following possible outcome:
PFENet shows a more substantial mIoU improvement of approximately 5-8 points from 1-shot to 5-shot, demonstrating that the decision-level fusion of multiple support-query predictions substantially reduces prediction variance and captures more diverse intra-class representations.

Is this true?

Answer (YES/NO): NO